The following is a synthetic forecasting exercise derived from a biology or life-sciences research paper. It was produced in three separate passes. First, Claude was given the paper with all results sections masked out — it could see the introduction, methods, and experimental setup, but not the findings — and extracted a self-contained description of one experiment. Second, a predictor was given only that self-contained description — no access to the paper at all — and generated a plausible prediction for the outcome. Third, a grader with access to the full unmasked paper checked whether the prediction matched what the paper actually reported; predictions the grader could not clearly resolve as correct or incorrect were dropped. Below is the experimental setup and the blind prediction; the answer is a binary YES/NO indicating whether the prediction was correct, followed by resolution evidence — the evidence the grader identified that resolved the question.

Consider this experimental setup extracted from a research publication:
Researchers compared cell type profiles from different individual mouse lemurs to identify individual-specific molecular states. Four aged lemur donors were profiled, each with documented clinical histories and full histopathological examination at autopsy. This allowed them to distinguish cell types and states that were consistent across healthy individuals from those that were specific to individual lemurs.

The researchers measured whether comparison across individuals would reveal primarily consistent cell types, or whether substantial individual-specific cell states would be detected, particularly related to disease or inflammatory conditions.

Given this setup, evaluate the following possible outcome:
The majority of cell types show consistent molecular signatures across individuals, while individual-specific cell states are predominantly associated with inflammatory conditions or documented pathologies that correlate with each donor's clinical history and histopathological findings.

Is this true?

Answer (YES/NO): YES